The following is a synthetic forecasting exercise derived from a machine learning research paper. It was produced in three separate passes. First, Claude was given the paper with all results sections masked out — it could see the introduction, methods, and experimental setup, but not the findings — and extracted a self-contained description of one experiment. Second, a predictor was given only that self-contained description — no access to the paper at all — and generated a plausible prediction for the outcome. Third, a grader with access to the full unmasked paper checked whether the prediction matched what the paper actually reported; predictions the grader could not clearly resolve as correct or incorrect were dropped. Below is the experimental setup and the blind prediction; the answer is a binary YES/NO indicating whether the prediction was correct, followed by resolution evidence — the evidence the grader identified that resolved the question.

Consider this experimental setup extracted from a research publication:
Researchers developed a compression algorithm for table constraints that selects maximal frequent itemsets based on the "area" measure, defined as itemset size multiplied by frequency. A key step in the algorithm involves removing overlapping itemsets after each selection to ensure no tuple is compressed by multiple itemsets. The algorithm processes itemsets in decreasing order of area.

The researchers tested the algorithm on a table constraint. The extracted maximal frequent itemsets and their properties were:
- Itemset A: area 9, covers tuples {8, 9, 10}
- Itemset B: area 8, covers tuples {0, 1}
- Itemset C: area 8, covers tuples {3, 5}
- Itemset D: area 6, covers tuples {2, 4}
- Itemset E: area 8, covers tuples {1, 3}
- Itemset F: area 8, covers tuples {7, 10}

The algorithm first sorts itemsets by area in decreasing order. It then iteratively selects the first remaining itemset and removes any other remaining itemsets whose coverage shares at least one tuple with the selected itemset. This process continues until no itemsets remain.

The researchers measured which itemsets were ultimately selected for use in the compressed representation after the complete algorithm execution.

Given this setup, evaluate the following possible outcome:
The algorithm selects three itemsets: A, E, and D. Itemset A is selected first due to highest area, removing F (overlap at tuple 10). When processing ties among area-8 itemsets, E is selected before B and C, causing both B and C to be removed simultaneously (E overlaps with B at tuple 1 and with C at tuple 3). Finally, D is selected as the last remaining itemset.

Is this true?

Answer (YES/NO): NO